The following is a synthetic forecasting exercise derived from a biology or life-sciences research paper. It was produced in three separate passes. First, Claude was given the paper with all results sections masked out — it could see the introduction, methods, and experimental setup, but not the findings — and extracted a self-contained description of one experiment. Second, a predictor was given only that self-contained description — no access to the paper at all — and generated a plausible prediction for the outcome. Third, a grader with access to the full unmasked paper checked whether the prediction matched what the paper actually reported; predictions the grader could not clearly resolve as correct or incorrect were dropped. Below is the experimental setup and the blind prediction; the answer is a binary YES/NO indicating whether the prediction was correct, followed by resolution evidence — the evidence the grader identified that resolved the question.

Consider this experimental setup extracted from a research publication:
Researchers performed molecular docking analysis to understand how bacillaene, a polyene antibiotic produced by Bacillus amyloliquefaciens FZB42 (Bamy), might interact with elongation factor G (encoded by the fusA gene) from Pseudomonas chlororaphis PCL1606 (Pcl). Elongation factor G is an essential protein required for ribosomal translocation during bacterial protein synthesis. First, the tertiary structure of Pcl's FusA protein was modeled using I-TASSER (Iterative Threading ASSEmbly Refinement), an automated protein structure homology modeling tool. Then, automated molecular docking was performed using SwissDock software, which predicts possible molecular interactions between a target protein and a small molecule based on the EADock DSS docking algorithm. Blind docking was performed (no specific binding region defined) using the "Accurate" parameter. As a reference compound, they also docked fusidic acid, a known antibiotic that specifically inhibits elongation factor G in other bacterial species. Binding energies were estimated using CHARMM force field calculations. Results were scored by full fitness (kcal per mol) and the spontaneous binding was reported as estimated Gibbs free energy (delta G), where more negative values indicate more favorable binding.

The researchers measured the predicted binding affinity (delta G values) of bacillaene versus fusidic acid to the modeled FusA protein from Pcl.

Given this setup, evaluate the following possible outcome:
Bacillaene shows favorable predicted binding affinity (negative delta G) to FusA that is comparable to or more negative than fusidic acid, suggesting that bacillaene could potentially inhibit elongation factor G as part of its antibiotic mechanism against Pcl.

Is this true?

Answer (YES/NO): NO